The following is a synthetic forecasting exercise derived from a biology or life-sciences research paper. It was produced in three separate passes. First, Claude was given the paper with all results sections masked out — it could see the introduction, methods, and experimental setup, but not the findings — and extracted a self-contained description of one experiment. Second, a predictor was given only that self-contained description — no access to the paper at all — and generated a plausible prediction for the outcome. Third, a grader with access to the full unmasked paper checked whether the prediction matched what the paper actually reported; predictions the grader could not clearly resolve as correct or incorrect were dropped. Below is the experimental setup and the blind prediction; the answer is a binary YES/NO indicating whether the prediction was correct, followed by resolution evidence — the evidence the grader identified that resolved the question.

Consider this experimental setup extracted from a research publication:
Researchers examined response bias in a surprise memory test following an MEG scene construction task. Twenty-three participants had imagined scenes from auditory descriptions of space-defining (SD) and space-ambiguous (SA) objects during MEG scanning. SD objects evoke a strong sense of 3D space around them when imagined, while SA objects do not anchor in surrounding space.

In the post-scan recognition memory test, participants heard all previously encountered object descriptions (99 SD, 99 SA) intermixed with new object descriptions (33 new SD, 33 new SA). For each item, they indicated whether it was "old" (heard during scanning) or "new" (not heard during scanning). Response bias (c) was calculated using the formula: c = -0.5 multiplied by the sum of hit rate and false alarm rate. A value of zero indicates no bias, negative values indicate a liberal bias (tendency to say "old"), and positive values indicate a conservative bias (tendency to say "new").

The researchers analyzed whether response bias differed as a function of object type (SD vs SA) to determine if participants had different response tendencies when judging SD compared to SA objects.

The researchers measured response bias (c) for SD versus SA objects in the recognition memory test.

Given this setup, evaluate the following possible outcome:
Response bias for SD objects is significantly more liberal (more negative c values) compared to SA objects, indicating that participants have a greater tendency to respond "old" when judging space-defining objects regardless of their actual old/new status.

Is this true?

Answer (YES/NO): NO